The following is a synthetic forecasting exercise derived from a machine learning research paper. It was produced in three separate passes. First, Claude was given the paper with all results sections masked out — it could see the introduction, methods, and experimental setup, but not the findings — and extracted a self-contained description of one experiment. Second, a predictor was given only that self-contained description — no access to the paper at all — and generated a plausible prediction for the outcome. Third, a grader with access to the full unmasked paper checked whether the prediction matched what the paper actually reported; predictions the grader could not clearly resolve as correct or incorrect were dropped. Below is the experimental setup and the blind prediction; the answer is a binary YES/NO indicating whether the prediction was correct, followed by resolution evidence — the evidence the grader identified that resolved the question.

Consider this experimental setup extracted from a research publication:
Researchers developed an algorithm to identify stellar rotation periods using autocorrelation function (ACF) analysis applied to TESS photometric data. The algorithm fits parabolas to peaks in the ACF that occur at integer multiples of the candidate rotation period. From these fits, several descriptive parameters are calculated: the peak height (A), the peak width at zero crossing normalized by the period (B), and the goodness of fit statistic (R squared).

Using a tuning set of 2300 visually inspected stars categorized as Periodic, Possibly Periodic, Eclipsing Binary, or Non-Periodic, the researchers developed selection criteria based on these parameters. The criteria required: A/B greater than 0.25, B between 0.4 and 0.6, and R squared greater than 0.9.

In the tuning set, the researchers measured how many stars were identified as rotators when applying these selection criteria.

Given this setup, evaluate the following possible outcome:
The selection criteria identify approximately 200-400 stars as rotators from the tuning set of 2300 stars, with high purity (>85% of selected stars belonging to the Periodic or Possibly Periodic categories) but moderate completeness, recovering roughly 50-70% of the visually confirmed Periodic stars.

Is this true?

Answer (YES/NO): YES